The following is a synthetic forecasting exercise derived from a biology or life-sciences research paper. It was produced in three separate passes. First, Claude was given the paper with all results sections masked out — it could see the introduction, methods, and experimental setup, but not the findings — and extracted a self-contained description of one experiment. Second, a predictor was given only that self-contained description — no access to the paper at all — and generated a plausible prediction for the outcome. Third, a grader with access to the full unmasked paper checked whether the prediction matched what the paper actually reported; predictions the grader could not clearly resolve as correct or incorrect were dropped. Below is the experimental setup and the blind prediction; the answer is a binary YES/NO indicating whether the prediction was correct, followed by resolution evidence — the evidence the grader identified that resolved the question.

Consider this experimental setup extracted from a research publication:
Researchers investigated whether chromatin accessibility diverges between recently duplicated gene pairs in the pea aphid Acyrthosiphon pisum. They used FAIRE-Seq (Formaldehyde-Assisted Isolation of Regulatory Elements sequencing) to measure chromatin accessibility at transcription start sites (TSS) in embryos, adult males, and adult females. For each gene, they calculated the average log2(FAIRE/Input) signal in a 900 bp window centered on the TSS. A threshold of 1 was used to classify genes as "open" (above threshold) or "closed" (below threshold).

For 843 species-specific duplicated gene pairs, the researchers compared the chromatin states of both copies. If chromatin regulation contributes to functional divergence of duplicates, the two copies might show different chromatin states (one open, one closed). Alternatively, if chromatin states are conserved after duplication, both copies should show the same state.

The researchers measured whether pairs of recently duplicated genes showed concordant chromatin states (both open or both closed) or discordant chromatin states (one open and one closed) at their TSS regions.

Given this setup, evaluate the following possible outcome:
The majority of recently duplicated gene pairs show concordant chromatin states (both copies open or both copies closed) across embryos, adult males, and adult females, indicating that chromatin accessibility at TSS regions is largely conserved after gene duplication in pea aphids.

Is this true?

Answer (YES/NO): YES